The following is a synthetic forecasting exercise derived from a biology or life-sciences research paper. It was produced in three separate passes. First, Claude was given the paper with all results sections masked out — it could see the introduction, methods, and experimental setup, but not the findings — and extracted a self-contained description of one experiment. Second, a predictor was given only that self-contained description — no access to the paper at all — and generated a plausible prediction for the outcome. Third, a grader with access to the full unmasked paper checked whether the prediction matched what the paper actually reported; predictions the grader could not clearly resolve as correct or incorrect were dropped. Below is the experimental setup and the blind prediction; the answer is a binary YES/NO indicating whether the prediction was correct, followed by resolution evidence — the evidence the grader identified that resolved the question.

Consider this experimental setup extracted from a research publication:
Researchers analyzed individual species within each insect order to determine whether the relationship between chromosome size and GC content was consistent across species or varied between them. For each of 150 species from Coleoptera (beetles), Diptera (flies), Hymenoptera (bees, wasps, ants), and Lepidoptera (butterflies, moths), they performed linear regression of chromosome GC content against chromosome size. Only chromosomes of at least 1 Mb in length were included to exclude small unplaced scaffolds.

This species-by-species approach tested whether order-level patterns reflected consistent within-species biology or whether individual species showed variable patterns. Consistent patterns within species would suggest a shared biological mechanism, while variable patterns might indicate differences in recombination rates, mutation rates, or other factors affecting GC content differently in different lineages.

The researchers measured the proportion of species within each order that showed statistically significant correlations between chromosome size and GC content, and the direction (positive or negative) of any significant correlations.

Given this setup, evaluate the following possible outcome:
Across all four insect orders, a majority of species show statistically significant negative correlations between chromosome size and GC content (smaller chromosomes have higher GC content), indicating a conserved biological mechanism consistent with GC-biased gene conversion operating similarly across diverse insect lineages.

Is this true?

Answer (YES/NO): NO